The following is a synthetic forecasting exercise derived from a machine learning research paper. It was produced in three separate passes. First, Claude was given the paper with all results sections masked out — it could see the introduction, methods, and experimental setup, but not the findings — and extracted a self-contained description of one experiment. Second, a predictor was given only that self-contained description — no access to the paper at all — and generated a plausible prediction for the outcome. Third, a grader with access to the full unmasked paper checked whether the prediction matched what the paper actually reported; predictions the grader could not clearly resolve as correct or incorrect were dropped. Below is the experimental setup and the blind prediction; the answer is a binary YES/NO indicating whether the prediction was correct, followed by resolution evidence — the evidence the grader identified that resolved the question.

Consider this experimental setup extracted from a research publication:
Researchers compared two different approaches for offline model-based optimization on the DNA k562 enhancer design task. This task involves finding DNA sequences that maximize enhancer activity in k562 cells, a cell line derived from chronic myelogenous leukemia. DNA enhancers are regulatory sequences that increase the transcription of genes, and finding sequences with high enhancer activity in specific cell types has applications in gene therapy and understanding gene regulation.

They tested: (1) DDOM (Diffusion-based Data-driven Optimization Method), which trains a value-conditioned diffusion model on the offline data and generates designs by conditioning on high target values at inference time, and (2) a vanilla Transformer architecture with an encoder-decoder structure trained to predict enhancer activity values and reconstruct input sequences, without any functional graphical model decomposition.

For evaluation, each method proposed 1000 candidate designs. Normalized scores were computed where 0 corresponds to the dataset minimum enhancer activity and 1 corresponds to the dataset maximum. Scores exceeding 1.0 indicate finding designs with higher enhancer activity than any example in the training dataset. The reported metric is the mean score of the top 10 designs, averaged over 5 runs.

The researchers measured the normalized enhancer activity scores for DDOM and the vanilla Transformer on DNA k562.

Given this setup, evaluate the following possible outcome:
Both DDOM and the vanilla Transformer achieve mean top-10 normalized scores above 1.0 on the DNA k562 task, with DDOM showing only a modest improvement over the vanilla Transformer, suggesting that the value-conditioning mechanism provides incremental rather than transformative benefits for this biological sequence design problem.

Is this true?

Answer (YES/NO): NO